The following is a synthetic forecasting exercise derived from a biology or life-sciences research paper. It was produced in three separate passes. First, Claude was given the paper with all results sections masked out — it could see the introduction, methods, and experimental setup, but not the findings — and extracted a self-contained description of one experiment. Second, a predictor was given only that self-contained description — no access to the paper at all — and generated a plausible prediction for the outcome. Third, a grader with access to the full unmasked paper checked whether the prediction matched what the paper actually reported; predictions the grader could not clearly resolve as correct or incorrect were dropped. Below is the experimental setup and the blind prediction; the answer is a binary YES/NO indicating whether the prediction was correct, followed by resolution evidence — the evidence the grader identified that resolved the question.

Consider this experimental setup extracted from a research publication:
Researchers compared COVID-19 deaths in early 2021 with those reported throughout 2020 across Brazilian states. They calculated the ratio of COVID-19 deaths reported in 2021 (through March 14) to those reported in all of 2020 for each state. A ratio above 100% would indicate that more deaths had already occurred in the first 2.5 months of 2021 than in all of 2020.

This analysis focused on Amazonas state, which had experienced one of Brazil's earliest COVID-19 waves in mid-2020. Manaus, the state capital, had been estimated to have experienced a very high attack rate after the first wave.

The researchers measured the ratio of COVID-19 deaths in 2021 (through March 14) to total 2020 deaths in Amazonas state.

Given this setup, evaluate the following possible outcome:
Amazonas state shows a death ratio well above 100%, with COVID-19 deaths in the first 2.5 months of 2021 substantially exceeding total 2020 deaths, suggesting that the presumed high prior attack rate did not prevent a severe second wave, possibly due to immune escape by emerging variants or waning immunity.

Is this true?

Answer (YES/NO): YES